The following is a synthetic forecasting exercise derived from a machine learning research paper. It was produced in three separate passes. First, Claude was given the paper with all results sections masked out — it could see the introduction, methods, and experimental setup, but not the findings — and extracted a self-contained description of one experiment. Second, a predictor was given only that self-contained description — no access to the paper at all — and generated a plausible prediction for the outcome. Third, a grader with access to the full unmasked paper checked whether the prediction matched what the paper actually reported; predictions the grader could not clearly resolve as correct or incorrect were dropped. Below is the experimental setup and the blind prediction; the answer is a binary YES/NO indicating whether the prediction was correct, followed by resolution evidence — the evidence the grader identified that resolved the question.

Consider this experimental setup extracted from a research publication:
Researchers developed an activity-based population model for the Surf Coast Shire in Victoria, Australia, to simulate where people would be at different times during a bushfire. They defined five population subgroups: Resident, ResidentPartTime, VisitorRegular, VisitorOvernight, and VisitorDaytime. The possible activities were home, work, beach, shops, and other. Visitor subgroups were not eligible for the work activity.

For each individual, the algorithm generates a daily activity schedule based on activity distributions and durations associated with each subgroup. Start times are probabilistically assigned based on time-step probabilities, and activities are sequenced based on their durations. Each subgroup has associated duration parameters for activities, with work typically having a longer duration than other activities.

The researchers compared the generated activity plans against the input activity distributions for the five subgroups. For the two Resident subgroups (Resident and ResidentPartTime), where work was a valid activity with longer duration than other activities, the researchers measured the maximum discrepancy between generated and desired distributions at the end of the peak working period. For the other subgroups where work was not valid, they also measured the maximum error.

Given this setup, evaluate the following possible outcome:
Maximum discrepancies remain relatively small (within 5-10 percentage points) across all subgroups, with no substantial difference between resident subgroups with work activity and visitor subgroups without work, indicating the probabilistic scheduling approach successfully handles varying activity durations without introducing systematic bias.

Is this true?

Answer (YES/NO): NO